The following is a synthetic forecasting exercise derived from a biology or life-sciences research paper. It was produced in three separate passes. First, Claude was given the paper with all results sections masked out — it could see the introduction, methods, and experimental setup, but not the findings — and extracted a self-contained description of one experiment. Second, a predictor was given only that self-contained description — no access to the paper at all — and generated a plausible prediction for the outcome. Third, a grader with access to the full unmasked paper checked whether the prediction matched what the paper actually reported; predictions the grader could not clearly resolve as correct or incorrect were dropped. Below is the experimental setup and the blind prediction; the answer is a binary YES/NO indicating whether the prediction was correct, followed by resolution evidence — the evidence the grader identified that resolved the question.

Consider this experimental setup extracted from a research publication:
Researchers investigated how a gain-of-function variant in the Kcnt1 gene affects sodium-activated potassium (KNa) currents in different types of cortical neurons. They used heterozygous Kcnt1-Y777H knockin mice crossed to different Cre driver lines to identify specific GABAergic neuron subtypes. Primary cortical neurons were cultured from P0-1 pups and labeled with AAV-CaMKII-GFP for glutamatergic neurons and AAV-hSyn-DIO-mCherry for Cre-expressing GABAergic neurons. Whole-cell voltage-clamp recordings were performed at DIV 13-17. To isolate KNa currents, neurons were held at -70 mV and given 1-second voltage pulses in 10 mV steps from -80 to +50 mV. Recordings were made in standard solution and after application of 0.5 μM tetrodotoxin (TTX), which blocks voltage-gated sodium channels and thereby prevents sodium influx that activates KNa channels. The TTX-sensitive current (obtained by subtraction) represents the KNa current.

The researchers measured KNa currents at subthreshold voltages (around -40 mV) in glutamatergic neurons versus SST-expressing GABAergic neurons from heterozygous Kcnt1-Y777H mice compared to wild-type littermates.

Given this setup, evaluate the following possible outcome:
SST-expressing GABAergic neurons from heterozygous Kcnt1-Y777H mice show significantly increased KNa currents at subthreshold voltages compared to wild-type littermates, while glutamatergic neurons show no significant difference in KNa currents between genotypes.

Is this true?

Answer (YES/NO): YES